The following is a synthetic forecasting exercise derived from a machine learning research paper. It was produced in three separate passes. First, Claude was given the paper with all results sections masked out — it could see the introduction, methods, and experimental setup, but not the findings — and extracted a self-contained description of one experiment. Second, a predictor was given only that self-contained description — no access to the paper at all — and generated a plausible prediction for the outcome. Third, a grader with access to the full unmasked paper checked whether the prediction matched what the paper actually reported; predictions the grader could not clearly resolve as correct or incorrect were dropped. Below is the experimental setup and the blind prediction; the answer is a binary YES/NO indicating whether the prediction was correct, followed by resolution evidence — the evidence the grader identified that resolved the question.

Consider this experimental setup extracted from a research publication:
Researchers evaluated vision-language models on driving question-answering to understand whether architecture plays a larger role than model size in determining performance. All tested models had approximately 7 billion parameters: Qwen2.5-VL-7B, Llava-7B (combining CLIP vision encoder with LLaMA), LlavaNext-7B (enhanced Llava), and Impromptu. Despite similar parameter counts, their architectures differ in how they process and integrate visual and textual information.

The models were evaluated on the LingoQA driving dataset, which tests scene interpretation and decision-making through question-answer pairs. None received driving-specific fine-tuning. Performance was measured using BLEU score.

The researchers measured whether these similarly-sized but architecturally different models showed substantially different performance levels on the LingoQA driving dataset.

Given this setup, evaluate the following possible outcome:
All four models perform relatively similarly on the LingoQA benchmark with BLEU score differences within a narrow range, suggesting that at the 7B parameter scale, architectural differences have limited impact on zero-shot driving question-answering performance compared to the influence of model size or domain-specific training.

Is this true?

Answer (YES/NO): NO